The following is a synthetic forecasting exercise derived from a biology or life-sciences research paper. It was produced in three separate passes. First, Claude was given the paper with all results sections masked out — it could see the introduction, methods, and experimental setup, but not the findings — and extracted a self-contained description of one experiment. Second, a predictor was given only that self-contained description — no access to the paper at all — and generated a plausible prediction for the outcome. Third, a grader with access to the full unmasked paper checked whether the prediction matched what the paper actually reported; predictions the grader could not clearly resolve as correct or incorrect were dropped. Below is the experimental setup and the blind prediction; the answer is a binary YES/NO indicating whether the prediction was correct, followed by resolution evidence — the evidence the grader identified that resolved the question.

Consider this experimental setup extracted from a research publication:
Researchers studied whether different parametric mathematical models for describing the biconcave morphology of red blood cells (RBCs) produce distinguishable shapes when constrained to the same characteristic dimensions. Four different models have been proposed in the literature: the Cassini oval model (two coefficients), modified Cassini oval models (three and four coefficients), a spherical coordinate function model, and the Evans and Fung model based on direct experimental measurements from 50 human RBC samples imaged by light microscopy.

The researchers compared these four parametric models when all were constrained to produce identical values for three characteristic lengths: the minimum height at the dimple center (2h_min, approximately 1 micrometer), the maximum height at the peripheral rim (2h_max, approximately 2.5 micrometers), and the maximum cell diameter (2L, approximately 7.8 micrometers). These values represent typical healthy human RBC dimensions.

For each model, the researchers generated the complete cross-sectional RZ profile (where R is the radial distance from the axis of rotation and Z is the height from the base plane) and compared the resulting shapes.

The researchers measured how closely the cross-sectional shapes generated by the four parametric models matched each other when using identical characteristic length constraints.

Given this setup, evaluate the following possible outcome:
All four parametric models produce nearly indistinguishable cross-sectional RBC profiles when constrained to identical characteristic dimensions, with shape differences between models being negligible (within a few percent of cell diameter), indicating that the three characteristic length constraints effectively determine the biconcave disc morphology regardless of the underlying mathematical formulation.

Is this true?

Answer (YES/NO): YES